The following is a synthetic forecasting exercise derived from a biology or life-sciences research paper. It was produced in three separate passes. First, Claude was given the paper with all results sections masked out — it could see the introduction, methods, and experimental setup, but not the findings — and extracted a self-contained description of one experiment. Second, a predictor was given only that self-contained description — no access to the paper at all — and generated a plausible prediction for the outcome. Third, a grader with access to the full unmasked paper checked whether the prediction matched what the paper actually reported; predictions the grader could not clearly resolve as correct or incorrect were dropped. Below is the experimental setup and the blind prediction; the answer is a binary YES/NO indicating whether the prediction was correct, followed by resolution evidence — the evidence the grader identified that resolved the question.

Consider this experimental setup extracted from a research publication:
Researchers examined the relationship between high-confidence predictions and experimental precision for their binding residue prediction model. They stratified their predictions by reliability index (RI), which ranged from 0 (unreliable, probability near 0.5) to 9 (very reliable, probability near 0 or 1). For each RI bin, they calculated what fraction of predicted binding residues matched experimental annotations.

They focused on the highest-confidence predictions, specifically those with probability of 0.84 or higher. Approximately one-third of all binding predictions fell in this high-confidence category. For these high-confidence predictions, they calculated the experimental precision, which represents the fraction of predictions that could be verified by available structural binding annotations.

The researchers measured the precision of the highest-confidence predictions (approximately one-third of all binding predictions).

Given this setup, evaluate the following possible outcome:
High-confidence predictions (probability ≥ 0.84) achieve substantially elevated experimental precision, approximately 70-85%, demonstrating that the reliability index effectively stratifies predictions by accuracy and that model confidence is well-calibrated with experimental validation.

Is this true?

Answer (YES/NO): NO